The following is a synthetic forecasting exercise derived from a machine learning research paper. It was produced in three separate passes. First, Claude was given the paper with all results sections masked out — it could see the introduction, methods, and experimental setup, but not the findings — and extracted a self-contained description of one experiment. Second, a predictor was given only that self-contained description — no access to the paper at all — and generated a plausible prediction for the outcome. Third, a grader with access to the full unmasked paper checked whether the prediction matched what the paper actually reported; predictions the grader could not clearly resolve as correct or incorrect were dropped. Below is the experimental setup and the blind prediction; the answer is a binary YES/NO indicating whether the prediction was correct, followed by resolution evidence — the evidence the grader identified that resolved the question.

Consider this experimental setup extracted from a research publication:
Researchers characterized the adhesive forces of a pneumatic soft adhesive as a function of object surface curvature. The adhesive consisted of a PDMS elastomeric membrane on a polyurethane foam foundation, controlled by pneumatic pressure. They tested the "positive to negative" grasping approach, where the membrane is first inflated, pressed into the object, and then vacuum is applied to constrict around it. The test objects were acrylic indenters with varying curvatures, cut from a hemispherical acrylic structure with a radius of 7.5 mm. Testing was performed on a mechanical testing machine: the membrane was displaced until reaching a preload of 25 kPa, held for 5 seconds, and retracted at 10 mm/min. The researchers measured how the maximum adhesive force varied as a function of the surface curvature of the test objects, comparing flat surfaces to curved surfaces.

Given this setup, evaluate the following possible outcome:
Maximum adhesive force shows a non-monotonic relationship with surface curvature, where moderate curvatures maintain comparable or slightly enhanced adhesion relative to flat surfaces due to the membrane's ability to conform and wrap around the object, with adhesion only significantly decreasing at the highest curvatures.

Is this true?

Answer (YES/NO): NO